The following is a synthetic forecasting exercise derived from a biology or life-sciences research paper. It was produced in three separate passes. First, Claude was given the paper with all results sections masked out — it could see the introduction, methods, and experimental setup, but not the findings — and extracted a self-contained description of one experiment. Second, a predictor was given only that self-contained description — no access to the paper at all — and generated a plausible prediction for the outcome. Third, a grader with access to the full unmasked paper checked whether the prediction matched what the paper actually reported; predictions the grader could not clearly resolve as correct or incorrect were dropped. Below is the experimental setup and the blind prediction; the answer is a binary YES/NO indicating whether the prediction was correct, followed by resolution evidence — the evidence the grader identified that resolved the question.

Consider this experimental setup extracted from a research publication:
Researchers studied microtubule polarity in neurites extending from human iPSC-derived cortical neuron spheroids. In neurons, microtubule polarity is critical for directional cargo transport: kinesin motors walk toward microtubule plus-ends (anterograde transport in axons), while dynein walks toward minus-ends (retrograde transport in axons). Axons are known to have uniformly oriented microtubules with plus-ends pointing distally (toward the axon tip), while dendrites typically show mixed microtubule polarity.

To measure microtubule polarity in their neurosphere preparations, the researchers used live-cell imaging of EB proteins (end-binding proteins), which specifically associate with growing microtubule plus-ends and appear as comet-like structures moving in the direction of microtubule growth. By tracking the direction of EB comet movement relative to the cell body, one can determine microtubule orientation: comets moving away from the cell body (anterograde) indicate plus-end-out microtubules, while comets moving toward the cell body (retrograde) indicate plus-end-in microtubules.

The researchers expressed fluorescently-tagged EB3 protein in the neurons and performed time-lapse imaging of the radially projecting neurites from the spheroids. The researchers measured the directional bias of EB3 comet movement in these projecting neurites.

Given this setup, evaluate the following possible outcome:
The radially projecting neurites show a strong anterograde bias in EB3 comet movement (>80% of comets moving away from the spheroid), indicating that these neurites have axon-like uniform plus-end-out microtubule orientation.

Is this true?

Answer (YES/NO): NO